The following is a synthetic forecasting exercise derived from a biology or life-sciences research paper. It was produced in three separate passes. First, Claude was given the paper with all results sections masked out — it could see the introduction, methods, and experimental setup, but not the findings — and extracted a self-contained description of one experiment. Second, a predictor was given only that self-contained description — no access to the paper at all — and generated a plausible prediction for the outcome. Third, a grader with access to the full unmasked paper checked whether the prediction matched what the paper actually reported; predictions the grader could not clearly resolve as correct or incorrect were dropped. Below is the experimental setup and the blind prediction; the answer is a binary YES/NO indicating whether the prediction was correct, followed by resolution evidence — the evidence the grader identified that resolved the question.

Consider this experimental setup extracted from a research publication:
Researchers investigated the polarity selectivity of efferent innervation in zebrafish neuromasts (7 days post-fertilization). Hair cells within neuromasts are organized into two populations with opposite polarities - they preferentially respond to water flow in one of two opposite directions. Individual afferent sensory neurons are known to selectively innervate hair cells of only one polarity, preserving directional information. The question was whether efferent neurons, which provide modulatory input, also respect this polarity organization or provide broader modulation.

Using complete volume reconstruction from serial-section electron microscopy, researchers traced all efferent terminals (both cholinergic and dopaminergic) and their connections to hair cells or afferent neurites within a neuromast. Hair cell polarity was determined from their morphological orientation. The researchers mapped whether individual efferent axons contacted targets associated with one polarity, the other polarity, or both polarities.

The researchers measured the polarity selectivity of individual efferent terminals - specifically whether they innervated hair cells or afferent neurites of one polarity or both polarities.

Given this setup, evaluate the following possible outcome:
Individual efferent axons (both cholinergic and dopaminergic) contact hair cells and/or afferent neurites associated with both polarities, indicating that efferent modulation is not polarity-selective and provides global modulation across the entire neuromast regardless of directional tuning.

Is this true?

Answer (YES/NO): YES